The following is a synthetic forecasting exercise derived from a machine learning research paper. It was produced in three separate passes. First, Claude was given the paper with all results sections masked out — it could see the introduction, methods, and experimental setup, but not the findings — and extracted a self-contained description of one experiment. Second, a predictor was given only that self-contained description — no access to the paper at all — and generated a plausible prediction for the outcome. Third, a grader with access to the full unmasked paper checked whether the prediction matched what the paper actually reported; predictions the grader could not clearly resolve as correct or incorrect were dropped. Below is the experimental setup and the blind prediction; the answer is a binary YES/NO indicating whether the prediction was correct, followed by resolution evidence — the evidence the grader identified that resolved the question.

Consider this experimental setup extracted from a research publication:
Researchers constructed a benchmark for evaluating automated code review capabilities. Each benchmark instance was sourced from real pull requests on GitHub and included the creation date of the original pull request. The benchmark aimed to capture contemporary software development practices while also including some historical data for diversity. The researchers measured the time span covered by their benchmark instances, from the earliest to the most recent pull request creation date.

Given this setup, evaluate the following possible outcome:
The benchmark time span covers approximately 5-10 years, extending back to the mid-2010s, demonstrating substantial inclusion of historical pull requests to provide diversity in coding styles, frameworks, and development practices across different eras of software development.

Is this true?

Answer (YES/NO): YES